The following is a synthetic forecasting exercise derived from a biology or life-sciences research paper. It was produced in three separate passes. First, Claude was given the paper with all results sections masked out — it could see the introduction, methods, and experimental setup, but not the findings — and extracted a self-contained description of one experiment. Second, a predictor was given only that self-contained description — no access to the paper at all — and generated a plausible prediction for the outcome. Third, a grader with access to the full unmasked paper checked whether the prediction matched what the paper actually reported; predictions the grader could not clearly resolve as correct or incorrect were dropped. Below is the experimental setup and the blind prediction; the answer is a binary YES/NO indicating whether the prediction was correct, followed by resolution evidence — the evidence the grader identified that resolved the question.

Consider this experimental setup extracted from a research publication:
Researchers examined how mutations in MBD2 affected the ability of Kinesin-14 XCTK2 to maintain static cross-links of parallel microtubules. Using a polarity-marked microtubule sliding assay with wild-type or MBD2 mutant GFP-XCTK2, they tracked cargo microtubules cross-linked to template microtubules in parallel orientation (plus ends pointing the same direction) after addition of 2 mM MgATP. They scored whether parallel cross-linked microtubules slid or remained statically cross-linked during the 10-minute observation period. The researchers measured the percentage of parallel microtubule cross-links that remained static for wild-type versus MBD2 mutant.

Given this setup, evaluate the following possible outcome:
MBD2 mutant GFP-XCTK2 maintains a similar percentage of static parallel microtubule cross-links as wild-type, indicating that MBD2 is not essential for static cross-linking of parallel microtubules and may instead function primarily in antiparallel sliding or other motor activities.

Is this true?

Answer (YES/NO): NO